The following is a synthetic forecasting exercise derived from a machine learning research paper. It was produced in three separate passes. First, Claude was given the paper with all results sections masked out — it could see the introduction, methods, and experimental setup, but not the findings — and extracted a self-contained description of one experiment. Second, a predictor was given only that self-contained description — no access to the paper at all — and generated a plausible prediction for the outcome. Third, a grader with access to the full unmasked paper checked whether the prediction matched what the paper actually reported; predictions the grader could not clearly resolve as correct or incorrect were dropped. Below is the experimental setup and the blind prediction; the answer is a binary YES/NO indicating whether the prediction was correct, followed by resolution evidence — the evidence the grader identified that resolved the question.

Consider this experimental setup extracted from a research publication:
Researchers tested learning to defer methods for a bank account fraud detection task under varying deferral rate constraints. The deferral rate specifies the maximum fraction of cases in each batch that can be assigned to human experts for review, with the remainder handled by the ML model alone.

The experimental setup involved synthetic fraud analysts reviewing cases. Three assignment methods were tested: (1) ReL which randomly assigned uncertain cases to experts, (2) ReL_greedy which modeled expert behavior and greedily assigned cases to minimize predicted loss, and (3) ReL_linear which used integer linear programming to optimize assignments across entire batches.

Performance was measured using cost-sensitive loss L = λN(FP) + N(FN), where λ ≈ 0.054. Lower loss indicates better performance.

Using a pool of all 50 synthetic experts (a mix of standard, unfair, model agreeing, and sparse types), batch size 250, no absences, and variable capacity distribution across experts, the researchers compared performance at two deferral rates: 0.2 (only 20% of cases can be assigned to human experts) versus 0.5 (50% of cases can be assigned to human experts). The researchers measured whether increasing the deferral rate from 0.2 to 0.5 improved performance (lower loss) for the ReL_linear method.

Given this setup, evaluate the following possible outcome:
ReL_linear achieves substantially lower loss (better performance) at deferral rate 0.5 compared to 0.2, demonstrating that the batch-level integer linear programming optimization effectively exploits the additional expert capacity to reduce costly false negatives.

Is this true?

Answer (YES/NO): NO